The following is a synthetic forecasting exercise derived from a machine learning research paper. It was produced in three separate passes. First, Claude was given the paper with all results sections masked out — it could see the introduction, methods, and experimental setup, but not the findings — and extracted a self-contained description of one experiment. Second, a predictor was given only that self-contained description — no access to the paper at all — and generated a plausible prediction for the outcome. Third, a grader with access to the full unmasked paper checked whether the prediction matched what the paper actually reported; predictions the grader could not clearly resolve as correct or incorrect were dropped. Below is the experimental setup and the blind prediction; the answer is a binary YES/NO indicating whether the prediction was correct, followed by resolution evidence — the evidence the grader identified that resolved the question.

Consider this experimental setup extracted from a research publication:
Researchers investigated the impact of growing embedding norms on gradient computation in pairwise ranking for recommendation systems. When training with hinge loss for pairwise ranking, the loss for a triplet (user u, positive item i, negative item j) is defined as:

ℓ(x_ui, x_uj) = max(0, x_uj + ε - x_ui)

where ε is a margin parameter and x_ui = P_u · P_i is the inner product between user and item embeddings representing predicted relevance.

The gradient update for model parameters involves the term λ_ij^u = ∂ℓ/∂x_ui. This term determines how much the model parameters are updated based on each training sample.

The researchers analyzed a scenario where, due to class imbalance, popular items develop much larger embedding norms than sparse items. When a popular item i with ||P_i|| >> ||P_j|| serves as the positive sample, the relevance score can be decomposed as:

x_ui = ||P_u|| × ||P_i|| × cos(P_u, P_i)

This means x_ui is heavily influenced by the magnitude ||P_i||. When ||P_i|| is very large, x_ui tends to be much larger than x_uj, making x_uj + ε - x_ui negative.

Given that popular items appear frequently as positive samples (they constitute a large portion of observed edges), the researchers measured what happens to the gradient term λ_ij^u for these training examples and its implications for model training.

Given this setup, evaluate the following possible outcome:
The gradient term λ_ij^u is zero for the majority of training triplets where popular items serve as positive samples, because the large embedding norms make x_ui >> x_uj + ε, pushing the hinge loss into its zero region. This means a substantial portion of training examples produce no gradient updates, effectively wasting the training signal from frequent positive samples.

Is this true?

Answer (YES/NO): YES